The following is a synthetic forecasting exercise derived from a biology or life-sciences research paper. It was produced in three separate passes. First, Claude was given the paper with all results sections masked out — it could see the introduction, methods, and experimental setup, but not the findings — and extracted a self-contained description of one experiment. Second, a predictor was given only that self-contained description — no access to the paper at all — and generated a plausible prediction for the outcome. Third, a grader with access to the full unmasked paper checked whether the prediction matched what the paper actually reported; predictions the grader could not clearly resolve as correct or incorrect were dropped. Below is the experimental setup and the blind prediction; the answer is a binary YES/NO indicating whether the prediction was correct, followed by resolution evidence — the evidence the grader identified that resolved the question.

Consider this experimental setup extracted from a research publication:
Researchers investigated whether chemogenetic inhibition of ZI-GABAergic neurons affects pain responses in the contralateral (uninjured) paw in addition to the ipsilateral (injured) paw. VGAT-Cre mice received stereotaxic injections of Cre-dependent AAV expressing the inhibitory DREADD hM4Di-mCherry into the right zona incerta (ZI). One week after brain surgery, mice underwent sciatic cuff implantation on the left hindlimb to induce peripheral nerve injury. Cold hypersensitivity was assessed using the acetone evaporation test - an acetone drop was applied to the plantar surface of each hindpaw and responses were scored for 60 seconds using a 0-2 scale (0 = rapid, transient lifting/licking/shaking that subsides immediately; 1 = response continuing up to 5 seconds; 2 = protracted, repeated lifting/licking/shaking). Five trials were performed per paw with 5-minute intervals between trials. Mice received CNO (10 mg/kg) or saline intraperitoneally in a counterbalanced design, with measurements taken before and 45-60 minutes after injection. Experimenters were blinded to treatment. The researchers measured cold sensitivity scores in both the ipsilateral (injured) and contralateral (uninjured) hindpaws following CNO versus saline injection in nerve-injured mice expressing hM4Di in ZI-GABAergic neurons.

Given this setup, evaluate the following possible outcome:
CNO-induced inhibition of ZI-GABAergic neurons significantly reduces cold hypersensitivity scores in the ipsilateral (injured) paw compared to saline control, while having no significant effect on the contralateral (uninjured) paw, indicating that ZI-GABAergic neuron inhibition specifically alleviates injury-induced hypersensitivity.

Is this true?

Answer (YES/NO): NO